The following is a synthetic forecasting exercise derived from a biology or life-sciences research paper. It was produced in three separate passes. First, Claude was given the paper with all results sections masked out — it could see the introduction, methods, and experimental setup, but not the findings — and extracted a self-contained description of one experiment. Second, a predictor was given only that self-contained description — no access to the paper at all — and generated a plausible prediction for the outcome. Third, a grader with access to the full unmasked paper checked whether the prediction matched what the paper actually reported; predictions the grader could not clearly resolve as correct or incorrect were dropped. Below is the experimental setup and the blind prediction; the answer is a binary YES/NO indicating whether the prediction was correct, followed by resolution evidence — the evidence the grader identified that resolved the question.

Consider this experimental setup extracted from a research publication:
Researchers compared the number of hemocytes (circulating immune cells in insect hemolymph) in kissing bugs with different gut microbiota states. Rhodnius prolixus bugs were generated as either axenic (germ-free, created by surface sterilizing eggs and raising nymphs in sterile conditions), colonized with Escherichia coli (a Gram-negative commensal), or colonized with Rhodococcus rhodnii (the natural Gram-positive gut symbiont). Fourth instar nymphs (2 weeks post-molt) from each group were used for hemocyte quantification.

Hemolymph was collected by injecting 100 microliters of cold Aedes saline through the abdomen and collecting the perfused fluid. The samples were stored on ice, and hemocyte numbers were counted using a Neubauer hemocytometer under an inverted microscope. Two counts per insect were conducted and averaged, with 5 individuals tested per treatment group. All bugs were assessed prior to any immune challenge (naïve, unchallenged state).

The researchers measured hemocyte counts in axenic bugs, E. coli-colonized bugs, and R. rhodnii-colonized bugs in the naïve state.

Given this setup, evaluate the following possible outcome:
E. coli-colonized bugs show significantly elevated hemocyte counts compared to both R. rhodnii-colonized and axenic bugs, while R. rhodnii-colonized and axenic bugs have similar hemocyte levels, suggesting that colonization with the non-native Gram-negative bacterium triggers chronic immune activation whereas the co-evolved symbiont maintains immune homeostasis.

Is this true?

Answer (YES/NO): NO